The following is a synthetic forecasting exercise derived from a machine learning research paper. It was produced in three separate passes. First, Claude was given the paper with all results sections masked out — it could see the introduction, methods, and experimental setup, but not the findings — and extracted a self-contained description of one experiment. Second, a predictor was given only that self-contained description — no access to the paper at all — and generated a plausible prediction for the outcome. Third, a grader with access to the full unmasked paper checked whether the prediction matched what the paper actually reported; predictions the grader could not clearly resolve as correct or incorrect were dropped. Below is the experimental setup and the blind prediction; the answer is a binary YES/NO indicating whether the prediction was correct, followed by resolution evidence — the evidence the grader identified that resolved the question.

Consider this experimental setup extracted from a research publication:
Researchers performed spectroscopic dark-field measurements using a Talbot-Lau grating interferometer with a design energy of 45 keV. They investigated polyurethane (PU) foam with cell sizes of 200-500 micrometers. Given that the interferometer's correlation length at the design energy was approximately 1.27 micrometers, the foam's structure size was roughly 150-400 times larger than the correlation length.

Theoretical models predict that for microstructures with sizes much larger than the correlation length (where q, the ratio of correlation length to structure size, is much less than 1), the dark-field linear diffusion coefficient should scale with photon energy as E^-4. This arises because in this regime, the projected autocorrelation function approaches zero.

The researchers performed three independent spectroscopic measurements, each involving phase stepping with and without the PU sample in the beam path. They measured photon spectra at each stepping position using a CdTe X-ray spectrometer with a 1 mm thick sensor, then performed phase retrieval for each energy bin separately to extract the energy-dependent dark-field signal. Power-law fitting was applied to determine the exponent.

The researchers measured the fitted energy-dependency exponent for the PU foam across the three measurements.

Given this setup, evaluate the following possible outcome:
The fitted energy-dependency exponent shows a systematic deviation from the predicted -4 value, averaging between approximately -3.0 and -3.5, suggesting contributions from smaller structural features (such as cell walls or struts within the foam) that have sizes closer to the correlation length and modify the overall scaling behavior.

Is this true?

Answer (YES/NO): NO